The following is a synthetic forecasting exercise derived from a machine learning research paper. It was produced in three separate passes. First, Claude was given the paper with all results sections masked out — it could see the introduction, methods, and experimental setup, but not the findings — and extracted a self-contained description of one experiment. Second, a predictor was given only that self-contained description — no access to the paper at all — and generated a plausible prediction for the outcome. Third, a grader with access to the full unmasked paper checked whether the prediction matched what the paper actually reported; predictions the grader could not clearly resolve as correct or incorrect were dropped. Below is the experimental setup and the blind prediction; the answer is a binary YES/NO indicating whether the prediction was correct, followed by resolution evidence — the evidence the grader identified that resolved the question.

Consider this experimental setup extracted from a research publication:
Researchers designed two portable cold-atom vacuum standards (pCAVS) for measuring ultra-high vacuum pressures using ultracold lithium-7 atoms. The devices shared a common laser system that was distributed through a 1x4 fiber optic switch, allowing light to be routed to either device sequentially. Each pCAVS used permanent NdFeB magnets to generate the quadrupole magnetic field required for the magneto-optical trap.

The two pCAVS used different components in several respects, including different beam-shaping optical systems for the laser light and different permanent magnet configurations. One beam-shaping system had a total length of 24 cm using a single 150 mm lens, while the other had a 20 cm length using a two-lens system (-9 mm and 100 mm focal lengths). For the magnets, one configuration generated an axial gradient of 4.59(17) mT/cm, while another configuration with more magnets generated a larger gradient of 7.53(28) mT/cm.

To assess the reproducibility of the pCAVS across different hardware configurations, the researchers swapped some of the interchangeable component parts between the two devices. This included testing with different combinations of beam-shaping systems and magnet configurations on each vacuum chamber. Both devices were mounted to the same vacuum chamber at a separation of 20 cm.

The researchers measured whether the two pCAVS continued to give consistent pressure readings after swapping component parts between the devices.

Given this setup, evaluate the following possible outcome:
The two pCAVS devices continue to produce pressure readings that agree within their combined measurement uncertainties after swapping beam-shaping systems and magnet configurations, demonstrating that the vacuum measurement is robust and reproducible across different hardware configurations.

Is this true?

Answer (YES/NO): YES